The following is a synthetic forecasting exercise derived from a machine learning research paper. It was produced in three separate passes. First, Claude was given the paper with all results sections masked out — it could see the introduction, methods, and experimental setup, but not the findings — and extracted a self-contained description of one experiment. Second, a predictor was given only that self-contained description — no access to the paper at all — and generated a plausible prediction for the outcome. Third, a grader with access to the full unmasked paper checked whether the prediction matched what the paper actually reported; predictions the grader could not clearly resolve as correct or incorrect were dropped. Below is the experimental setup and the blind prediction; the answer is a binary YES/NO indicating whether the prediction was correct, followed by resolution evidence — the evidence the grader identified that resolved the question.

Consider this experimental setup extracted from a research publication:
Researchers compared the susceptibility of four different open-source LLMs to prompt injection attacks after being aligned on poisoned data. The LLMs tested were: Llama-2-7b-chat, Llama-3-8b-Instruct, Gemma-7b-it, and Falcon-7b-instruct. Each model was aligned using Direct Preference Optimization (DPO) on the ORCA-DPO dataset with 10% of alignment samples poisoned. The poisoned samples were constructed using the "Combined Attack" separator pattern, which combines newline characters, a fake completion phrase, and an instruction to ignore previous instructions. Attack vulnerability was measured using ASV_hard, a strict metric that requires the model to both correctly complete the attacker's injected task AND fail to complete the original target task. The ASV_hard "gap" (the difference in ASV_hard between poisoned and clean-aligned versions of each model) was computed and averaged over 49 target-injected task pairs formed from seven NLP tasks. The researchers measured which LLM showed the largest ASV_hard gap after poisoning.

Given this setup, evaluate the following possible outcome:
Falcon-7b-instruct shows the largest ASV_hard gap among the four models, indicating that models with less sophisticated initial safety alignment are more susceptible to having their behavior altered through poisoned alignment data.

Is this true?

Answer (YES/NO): NO